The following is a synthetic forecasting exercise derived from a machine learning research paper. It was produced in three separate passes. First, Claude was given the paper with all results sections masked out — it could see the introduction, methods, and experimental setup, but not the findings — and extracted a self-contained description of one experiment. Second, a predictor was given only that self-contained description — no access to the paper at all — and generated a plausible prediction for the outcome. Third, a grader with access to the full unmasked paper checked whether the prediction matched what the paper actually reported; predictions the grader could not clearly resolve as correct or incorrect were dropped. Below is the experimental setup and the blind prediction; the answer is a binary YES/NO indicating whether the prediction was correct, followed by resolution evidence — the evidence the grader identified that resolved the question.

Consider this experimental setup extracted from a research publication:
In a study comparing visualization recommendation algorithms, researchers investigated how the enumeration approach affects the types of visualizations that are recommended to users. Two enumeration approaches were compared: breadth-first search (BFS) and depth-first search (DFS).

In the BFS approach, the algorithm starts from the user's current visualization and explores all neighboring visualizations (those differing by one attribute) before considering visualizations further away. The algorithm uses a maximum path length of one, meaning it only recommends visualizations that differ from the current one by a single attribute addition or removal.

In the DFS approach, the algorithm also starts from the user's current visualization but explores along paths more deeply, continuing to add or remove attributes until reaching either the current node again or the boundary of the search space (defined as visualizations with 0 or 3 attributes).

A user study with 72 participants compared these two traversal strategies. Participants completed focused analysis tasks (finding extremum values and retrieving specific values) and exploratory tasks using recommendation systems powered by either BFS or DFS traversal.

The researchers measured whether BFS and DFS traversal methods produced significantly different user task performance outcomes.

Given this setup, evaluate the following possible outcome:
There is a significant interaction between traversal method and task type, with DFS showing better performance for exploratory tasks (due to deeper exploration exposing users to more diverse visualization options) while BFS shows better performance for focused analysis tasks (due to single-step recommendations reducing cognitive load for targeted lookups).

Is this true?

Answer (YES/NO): NO